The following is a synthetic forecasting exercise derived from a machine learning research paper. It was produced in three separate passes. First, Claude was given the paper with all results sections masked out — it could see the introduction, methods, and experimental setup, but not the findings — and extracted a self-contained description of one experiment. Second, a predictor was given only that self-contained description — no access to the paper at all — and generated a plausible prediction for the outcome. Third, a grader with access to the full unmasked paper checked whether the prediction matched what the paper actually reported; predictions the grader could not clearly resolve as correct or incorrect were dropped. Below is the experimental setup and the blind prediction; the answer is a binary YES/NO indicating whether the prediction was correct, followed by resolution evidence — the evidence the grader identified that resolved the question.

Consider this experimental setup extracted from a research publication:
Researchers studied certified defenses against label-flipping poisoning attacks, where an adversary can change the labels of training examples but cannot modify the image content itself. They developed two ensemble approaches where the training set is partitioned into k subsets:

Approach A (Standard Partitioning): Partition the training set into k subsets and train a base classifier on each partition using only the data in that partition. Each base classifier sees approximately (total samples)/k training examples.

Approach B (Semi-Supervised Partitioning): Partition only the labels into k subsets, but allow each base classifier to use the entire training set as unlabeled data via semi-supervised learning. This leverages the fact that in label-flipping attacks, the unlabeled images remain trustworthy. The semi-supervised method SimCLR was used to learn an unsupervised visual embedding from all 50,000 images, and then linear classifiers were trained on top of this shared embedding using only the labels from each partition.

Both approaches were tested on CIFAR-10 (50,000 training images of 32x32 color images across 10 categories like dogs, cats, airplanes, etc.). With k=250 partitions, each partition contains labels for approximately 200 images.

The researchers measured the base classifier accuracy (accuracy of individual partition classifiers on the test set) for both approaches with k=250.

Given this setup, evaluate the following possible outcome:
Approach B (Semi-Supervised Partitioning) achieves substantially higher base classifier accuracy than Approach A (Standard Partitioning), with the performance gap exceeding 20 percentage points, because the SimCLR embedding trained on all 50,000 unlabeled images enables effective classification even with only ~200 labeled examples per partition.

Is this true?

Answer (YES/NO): YES